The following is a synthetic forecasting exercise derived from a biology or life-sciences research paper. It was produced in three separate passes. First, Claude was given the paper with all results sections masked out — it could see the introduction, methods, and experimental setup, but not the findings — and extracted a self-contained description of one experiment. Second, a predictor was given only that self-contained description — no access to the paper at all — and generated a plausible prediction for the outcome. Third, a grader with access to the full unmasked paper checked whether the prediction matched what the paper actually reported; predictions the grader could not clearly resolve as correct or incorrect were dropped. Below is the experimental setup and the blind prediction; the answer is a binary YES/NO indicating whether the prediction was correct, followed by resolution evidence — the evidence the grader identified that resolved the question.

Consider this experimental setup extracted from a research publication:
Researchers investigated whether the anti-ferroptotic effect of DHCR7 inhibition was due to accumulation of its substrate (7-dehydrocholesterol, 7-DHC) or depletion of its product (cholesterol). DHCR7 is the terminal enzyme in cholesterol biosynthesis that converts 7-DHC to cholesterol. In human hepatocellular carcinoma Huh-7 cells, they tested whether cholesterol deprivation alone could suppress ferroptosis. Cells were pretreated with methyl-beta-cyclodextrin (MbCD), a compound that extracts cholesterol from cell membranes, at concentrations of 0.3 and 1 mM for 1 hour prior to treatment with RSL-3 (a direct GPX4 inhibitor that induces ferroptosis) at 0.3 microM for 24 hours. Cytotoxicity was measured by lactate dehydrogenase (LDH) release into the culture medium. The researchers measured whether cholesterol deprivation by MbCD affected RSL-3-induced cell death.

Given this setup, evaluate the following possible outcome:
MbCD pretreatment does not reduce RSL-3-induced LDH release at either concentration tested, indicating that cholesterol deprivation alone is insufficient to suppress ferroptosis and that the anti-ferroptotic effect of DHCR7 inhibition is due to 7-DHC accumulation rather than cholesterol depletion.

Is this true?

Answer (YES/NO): YES